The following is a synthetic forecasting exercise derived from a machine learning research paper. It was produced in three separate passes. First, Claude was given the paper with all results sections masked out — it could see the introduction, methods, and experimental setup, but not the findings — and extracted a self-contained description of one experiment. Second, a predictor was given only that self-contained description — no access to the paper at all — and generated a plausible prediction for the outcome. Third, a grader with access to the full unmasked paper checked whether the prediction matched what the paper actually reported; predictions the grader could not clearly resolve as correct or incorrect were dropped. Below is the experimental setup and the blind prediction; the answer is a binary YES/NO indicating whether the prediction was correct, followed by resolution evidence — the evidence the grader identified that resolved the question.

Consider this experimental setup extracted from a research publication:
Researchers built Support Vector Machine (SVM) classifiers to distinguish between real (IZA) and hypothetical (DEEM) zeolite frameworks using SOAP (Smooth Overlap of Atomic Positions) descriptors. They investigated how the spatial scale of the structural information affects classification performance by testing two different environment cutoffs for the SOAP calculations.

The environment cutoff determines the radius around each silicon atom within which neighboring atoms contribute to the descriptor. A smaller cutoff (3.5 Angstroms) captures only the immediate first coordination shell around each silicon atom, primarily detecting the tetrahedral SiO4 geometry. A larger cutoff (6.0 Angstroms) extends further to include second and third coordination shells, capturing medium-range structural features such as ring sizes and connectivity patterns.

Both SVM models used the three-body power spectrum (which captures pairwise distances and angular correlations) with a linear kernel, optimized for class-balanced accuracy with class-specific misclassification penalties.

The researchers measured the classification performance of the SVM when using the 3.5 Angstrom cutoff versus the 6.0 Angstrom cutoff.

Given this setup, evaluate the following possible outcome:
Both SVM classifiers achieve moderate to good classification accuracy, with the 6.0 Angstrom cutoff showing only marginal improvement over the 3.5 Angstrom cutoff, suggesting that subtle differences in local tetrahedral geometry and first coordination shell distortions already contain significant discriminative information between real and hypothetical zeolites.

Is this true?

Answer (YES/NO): NO